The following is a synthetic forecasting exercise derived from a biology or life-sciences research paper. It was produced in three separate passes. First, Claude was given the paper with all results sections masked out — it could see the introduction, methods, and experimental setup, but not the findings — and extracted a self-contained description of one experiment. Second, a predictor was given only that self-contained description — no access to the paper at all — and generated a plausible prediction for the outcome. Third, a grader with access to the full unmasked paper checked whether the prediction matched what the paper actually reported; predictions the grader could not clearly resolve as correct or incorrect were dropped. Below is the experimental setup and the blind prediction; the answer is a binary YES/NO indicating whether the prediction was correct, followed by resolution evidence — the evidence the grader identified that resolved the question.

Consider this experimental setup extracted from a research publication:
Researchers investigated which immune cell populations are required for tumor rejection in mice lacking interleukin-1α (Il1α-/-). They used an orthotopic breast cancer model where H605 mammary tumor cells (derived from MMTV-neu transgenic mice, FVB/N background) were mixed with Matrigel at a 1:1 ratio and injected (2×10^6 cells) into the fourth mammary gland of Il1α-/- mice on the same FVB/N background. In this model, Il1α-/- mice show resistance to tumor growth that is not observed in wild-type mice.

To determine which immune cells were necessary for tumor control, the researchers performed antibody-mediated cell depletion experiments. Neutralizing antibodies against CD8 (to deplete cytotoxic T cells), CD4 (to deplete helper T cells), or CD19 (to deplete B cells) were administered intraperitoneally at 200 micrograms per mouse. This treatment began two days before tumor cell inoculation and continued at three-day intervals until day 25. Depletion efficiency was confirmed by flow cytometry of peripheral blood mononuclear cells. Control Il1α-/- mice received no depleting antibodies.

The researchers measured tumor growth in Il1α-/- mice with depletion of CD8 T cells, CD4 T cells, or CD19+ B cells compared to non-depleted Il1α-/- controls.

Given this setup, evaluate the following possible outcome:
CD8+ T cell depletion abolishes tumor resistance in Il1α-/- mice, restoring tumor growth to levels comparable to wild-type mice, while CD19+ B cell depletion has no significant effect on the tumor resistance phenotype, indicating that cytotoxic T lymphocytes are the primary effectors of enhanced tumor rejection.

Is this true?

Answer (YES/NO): NO